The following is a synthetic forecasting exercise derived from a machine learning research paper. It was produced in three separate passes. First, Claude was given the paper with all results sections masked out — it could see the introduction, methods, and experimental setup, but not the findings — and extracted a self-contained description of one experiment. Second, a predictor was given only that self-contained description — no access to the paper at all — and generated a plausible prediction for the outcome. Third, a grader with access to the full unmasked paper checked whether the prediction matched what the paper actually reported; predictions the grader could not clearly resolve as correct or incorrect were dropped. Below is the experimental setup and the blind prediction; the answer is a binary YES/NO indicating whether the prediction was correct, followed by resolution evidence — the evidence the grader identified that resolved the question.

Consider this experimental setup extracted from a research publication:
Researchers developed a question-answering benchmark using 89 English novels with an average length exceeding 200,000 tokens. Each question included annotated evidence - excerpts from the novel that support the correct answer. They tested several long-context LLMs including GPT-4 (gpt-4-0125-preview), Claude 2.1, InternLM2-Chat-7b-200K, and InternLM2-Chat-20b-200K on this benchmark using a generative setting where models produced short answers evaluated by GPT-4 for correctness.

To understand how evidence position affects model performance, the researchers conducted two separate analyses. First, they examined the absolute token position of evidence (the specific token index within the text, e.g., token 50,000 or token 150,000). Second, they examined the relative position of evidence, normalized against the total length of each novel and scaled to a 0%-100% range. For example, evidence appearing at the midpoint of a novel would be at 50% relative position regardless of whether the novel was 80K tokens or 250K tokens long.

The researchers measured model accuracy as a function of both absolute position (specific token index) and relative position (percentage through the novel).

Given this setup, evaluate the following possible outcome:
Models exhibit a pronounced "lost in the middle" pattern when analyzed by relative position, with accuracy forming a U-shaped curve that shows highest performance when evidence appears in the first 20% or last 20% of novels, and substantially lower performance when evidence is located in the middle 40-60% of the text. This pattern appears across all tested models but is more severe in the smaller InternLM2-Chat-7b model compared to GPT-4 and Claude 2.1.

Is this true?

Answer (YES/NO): NO